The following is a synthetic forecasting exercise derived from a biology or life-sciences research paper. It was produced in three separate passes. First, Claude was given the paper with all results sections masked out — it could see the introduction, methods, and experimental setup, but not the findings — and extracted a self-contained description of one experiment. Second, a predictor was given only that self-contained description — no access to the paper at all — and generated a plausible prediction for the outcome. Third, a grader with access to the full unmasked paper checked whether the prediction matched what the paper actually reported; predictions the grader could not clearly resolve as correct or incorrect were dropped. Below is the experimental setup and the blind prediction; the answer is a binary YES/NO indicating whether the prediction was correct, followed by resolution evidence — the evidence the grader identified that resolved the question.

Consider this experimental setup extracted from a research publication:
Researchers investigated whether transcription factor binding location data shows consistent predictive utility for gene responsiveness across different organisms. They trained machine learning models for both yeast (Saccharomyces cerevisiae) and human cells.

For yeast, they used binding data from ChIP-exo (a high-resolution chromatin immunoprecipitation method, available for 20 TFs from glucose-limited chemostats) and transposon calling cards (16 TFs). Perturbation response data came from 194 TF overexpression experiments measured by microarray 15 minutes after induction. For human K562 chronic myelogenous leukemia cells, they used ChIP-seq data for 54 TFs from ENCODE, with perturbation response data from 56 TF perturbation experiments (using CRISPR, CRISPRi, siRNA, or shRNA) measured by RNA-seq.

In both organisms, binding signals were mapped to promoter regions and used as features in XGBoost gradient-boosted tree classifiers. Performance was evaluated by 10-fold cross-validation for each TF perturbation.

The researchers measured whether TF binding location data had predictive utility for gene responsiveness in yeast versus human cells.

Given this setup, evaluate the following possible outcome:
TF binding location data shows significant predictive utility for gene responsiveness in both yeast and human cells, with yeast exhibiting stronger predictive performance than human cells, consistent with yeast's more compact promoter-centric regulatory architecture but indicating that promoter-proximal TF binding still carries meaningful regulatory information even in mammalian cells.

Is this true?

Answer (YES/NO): NO